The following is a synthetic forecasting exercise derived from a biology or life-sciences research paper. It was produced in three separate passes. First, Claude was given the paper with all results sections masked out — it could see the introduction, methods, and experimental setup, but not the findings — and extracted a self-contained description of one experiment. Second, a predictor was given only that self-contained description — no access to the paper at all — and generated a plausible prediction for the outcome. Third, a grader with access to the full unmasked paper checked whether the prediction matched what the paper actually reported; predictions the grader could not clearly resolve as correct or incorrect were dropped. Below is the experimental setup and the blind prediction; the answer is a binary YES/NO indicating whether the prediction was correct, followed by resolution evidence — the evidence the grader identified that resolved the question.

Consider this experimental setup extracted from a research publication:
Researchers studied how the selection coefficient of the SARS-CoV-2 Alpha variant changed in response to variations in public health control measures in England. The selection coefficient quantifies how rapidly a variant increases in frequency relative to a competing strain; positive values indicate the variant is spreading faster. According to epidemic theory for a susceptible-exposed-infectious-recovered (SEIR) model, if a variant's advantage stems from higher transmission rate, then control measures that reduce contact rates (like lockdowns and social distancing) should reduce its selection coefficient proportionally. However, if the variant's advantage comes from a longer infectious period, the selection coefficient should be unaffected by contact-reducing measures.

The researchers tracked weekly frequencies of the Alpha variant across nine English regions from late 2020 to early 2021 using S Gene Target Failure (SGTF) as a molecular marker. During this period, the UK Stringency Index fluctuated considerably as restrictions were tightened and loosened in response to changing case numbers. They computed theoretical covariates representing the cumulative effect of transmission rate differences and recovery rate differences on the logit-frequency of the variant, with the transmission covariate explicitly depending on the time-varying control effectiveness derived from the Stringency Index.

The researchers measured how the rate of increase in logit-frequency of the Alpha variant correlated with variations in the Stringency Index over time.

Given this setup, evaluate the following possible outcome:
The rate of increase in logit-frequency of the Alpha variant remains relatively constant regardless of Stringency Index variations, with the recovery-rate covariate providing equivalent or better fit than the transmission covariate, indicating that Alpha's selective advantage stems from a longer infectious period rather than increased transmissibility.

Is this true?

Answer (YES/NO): NO